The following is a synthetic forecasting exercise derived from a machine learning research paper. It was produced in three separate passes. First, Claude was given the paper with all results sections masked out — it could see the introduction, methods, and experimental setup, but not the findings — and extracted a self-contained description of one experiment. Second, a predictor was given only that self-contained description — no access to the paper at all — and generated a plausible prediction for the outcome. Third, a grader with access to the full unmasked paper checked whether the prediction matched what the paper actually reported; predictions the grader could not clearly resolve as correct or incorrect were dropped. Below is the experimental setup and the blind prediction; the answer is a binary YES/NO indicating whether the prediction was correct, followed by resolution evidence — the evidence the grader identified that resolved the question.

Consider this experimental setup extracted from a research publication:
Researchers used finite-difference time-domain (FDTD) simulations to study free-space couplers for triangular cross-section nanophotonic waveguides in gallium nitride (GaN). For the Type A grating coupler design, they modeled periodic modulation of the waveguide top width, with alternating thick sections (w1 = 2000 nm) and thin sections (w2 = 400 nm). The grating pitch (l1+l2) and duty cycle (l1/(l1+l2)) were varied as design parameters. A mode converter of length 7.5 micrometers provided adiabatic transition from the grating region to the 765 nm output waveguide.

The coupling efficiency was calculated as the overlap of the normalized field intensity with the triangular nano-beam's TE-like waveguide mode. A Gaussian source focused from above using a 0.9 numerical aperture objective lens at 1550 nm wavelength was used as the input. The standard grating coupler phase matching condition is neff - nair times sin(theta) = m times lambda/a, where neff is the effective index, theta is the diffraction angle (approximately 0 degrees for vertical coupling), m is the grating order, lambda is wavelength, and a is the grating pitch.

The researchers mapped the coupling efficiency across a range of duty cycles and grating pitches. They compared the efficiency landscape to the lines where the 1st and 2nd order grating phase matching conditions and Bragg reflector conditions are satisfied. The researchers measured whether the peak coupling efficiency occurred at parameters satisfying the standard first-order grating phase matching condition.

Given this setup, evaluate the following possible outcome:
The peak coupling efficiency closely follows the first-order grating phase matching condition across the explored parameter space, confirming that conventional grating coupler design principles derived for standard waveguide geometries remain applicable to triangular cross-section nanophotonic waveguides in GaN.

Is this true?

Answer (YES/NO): NO